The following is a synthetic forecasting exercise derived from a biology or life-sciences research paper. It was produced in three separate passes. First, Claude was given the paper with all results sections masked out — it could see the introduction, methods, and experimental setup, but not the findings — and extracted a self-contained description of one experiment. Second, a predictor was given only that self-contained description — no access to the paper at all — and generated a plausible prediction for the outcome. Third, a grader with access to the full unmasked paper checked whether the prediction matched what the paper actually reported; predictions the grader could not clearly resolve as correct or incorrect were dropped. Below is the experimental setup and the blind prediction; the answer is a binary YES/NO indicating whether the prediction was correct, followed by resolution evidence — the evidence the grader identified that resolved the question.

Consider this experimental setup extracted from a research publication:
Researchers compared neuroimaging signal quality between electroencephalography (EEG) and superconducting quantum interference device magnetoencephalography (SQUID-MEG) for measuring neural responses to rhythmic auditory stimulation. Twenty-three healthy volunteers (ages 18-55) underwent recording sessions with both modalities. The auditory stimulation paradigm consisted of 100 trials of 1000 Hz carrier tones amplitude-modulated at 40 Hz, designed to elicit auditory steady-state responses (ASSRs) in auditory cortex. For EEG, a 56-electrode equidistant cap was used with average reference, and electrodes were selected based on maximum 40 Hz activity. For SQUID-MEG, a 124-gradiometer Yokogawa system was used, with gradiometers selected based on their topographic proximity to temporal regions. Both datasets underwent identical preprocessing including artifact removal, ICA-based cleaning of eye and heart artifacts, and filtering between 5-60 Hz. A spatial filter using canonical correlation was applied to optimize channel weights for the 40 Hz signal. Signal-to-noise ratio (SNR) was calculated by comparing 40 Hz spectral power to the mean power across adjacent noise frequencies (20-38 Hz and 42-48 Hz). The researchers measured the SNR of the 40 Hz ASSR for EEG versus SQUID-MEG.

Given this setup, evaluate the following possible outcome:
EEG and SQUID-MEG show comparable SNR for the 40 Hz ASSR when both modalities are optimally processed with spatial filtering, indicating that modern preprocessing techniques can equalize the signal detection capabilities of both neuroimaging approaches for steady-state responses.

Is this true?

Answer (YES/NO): NO